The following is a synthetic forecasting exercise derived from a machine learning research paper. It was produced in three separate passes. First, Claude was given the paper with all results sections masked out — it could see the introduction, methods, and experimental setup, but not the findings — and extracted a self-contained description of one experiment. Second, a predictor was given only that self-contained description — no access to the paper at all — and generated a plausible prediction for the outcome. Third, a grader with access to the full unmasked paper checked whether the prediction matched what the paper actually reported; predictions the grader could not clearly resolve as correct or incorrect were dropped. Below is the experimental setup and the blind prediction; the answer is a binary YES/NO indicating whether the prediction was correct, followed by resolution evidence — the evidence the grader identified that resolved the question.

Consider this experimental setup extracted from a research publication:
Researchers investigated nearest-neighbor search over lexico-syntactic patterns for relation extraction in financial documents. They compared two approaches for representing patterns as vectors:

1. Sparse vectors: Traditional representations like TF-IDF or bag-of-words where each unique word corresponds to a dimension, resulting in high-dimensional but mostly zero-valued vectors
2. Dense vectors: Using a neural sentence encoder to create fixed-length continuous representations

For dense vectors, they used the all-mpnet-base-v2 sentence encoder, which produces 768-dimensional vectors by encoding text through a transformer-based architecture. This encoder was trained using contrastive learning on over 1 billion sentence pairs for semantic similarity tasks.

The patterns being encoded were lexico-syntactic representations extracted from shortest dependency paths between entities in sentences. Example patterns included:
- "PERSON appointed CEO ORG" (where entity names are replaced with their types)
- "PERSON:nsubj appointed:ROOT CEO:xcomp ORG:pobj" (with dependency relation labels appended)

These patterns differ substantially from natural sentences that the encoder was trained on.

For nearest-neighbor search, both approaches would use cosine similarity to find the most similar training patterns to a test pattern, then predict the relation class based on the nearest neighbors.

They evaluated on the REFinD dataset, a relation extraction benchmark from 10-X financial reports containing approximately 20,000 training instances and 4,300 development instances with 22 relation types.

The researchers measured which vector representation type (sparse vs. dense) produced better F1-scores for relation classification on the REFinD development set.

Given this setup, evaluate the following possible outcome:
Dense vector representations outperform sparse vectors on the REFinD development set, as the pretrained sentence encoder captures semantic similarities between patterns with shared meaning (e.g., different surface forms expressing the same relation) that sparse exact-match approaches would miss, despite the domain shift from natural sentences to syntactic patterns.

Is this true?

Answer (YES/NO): YES